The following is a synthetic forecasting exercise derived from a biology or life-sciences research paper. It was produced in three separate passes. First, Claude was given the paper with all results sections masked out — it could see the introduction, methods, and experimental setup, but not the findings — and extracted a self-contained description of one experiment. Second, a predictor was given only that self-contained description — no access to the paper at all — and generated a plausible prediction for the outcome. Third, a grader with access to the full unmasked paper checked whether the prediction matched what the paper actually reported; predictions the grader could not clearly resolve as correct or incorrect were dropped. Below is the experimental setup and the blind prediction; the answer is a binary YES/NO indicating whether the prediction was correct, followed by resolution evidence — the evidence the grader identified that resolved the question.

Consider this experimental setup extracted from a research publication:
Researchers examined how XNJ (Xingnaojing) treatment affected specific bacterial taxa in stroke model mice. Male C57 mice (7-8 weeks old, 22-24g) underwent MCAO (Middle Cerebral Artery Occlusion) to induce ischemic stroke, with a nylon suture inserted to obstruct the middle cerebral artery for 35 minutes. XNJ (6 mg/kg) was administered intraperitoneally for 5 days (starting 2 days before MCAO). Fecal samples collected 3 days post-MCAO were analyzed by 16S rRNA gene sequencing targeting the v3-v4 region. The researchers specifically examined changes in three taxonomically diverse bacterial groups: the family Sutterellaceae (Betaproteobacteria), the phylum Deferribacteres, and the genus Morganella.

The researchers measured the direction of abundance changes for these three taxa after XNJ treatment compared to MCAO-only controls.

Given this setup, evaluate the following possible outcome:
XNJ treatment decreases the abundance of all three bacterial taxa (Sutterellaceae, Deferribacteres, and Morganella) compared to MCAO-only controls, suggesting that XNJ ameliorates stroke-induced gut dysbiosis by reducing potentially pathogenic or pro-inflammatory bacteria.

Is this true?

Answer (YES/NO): NO